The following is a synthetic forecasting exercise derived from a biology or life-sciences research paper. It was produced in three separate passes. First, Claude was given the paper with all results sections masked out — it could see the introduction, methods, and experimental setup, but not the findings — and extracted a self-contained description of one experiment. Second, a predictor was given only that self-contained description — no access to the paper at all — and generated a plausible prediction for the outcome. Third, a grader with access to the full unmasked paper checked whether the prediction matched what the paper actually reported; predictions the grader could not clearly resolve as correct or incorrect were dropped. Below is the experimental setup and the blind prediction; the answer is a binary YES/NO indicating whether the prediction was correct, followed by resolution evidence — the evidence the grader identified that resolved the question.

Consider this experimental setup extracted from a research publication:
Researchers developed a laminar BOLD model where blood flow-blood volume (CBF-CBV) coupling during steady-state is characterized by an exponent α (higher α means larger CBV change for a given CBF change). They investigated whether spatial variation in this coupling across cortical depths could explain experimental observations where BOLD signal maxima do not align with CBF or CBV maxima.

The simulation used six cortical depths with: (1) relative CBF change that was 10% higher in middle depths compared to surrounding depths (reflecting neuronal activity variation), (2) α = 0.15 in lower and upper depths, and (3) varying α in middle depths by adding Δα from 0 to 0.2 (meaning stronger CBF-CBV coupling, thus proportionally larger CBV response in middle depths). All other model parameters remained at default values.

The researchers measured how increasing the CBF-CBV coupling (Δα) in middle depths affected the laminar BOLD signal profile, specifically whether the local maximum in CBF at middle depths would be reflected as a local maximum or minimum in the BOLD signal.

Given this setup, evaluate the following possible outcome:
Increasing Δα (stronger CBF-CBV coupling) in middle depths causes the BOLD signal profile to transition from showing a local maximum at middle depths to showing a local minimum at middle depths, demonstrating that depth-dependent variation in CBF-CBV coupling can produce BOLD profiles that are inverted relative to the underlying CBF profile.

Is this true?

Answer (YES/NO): YES